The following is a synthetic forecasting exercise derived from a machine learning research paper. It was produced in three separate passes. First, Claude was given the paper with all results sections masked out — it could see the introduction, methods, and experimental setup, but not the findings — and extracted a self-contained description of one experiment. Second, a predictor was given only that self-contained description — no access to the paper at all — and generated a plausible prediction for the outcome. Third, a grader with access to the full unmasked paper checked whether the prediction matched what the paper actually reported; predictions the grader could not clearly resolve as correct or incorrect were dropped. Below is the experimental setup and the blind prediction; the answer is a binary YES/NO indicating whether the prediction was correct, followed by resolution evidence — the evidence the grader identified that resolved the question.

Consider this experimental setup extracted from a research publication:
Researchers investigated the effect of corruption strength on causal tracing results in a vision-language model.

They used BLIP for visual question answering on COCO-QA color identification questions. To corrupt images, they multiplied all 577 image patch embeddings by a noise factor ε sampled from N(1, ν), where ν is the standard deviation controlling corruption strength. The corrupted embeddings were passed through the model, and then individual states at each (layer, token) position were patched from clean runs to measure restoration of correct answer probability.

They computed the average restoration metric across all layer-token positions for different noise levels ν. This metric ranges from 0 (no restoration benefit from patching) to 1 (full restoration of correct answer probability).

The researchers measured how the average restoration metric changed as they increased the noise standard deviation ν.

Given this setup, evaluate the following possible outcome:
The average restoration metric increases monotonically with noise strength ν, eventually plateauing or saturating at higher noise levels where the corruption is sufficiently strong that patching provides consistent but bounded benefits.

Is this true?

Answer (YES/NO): NO